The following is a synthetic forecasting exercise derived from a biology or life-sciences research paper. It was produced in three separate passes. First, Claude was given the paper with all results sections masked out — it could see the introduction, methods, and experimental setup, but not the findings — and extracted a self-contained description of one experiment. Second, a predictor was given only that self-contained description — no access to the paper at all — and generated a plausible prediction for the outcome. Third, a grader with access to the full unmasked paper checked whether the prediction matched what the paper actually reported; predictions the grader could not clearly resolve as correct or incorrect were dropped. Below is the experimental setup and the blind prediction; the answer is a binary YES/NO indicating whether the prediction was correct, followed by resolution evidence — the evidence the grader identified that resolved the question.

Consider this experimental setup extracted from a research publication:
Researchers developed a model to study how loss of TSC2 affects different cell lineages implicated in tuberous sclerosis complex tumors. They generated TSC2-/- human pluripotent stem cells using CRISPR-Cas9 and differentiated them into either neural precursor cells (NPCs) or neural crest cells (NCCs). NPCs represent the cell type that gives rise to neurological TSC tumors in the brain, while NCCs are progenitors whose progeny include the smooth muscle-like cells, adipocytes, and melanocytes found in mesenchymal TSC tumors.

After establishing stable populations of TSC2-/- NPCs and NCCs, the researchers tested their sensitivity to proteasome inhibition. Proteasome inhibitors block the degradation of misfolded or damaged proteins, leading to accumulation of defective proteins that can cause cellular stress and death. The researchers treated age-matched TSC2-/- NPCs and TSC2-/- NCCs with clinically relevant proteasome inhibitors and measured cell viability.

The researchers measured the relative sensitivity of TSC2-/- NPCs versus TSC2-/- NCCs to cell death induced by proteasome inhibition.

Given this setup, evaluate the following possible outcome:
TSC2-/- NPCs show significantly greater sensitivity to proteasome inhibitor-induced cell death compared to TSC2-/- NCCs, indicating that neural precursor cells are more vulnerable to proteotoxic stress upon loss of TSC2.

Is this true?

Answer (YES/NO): YES